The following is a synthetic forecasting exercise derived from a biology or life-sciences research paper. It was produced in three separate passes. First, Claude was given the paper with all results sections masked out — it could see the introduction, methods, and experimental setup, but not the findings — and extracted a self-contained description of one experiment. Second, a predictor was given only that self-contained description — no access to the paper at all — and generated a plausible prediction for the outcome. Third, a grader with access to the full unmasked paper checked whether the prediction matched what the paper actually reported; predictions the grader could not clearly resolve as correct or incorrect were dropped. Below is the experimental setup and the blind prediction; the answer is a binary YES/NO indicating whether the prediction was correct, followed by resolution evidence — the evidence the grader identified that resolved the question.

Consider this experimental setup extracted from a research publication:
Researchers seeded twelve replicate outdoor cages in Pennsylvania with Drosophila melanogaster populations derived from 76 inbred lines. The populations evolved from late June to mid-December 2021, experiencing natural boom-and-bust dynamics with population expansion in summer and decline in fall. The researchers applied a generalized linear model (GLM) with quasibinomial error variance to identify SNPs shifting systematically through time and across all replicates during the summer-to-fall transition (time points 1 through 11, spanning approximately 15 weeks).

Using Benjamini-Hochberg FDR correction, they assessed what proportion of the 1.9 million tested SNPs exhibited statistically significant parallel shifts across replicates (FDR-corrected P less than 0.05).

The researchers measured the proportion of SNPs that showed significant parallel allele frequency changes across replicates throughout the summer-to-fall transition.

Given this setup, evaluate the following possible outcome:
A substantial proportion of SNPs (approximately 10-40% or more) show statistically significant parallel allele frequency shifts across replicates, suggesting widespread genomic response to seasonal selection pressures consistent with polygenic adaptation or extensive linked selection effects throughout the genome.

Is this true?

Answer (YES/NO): YES